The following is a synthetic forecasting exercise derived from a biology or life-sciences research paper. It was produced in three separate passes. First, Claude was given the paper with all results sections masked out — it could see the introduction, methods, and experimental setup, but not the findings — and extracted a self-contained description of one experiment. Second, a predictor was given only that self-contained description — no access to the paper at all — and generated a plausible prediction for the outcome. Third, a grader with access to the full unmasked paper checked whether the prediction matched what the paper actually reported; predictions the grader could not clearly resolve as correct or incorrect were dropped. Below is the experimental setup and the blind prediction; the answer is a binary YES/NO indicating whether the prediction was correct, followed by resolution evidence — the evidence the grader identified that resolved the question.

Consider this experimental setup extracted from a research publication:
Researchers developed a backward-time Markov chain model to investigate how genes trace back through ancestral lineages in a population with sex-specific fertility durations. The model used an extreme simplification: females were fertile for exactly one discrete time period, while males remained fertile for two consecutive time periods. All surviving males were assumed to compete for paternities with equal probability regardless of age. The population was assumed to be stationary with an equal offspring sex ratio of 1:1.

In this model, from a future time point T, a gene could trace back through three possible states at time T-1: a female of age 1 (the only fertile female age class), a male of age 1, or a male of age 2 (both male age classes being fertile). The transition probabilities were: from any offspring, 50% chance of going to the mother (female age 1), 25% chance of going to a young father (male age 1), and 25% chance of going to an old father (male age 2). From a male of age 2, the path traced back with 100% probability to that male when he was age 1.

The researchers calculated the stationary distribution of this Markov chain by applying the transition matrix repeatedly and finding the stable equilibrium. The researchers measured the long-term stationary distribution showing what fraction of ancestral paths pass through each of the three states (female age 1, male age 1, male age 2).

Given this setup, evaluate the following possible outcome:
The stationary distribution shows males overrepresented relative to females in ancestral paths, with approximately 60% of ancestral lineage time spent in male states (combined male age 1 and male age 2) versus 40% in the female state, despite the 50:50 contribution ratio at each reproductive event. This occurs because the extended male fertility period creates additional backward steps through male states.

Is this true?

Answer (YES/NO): YES